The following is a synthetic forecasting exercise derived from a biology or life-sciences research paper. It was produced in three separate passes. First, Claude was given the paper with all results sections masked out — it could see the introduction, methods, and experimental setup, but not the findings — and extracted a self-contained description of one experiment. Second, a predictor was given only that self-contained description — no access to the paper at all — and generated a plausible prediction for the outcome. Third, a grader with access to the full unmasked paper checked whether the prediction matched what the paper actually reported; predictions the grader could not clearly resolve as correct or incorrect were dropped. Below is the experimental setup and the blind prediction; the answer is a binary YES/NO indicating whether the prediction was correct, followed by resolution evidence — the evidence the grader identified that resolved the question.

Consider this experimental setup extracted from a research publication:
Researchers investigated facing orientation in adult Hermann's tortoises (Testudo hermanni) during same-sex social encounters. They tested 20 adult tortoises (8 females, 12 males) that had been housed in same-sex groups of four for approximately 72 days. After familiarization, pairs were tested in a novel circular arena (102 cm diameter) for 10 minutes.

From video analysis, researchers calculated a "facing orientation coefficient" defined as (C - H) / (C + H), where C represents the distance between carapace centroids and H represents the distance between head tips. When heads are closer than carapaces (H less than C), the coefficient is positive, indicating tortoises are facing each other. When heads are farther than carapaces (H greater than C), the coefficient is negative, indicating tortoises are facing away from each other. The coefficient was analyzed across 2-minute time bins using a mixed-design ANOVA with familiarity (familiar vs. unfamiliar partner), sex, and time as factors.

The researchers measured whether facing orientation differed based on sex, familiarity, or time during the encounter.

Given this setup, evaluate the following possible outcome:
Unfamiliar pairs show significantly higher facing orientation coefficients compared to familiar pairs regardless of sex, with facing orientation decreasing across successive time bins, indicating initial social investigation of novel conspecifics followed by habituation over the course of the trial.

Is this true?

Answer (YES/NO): NO